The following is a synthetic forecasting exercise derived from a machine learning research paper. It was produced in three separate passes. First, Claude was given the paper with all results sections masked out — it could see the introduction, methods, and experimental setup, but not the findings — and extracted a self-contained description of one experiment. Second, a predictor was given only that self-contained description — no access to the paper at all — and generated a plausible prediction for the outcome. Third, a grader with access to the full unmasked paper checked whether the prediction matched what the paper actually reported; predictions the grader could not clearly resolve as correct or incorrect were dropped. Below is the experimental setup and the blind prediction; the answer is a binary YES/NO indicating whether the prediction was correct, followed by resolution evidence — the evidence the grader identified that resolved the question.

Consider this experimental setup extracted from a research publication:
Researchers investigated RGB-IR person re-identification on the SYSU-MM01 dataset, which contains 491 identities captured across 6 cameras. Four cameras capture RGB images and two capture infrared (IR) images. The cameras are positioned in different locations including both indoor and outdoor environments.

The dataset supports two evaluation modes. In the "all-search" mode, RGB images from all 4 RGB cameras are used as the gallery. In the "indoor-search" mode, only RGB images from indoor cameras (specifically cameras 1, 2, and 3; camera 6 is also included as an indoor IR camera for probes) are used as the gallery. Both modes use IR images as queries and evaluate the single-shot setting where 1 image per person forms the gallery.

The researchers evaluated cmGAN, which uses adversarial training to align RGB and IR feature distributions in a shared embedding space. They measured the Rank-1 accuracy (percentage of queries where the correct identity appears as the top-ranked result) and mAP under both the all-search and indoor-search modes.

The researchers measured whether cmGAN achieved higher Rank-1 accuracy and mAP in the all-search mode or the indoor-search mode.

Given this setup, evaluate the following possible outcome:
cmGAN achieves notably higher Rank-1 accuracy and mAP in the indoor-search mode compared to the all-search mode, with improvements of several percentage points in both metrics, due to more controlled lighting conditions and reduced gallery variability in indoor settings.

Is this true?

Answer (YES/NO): YES